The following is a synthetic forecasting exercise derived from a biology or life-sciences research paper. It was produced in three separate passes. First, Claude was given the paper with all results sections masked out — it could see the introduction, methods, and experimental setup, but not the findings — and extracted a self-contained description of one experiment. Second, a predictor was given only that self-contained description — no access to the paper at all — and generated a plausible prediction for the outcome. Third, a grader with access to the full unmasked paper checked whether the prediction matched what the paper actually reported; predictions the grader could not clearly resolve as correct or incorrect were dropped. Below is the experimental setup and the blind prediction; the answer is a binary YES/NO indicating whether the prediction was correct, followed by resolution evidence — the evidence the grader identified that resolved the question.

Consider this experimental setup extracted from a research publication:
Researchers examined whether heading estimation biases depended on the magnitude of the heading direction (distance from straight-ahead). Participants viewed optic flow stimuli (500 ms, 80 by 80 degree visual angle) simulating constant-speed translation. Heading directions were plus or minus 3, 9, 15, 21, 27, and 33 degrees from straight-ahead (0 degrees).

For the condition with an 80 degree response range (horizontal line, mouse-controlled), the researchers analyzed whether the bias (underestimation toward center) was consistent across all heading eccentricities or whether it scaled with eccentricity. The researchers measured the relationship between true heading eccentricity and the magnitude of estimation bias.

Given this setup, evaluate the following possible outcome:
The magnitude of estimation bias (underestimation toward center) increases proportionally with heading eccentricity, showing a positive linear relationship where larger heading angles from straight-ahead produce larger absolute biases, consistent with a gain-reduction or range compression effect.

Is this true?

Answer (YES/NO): YES